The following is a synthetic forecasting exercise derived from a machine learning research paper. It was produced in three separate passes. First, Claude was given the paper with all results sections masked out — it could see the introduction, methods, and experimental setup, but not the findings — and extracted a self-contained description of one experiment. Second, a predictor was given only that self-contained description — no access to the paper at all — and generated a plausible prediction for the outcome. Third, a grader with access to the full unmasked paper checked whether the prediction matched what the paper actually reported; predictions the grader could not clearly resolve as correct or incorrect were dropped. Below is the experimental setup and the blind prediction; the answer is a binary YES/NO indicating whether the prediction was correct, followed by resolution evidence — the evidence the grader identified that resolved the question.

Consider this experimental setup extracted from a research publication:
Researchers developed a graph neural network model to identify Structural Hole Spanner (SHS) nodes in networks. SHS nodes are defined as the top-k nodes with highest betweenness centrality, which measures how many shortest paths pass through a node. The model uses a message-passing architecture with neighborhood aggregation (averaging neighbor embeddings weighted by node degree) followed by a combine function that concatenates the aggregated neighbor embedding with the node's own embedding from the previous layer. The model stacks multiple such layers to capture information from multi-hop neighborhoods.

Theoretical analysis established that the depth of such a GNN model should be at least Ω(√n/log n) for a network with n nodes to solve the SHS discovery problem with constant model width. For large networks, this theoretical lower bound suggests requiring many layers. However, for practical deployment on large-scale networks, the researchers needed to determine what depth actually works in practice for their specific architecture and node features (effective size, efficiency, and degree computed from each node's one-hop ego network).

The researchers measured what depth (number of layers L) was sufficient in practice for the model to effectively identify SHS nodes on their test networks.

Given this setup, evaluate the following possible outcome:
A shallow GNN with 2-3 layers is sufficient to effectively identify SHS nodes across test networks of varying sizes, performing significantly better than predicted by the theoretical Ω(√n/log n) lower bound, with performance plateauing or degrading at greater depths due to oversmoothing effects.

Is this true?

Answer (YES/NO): NO